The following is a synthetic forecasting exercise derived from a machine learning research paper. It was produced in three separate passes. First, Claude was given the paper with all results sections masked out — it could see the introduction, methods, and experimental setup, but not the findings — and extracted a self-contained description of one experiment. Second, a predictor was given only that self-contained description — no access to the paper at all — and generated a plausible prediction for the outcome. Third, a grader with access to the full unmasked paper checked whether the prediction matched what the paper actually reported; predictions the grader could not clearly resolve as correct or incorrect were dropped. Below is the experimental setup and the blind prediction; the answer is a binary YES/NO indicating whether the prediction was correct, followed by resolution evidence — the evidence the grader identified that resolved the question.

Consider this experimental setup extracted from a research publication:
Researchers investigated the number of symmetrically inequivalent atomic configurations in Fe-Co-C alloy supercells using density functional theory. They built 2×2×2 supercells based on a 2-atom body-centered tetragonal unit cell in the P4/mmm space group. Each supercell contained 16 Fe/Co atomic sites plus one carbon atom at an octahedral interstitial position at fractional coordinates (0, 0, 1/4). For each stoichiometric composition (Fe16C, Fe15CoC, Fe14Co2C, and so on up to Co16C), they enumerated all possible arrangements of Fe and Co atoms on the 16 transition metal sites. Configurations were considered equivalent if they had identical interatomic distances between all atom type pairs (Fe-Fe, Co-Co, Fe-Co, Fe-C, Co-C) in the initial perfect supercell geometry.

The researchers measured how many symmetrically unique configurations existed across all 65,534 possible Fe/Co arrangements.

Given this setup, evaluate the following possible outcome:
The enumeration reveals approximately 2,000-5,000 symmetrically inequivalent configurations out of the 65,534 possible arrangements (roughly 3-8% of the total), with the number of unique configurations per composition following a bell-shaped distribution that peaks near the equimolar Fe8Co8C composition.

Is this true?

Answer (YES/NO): YES